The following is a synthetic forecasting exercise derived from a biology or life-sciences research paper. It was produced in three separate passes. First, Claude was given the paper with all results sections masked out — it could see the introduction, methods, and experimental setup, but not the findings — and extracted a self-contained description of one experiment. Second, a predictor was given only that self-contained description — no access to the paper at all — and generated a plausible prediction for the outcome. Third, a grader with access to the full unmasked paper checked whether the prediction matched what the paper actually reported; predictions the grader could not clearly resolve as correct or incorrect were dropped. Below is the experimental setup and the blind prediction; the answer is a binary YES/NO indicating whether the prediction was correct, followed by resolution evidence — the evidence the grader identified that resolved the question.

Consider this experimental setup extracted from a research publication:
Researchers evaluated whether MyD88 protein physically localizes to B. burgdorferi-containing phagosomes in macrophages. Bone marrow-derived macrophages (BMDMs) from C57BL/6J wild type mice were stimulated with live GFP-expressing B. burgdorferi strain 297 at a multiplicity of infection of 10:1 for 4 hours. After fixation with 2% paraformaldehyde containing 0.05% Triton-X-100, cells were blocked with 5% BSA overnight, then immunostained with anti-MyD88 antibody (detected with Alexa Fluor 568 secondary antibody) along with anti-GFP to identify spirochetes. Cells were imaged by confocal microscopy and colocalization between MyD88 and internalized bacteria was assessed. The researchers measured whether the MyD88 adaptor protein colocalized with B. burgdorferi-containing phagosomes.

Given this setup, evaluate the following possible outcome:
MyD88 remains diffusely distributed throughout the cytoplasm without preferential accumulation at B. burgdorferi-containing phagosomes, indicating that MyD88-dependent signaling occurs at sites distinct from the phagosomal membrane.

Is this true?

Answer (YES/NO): NO